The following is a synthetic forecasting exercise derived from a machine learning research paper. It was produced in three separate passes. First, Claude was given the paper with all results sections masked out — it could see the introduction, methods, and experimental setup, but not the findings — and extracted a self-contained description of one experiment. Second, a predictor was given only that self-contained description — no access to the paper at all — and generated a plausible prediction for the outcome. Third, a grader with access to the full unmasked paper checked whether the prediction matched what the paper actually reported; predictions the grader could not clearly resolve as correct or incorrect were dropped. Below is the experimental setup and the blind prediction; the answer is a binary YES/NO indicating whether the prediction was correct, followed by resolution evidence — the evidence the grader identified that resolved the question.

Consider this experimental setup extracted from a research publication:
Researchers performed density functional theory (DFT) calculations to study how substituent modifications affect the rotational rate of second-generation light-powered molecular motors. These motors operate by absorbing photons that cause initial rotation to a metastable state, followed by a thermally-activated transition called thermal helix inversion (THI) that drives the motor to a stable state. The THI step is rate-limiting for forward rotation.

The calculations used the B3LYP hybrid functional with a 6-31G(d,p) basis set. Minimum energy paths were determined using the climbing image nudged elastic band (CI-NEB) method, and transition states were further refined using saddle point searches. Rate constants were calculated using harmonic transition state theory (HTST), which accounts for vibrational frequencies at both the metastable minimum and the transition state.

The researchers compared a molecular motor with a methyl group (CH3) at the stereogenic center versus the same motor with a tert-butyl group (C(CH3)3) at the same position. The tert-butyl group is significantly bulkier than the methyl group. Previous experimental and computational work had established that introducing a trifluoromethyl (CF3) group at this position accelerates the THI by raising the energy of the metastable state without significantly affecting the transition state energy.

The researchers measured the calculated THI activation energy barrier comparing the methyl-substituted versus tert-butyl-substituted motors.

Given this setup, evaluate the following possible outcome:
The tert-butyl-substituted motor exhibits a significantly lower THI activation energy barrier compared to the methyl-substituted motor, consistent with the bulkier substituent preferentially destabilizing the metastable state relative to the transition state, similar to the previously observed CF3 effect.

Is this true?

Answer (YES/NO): YES